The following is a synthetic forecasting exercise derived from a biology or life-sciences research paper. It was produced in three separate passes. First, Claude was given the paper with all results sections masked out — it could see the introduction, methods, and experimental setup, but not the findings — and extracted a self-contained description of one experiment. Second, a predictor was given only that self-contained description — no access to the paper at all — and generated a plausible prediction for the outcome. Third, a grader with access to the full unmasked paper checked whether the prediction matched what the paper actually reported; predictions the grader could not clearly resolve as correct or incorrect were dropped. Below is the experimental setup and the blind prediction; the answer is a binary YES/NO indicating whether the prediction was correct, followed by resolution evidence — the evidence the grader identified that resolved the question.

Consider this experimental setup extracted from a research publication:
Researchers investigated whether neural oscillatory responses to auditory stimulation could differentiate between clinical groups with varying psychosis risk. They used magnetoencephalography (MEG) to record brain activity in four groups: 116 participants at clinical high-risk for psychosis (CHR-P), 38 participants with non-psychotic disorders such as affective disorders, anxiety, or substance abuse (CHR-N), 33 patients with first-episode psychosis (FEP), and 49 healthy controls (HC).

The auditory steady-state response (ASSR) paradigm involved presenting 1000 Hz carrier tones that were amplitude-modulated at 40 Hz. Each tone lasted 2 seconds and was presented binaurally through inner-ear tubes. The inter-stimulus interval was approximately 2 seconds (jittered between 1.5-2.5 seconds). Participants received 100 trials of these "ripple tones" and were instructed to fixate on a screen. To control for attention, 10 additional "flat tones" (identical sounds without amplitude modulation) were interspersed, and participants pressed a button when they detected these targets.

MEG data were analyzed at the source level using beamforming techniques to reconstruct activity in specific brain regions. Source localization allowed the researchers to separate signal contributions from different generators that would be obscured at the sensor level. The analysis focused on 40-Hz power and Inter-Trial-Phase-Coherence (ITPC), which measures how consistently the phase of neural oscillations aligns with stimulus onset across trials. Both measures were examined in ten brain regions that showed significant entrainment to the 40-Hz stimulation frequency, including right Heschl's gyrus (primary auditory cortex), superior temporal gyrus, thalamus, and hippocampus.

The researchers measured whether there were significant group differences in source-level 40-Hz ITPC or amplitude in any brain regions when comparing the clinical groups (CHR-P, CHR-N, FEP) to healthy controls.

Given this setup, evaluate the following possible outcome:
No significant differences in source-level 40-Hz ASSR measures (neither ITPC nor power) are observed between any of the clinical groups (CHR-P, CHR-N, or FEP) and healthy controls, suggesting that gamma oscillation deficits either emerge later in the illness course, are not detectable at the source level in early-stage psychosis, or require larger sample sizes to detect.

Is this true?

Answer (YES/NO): NO